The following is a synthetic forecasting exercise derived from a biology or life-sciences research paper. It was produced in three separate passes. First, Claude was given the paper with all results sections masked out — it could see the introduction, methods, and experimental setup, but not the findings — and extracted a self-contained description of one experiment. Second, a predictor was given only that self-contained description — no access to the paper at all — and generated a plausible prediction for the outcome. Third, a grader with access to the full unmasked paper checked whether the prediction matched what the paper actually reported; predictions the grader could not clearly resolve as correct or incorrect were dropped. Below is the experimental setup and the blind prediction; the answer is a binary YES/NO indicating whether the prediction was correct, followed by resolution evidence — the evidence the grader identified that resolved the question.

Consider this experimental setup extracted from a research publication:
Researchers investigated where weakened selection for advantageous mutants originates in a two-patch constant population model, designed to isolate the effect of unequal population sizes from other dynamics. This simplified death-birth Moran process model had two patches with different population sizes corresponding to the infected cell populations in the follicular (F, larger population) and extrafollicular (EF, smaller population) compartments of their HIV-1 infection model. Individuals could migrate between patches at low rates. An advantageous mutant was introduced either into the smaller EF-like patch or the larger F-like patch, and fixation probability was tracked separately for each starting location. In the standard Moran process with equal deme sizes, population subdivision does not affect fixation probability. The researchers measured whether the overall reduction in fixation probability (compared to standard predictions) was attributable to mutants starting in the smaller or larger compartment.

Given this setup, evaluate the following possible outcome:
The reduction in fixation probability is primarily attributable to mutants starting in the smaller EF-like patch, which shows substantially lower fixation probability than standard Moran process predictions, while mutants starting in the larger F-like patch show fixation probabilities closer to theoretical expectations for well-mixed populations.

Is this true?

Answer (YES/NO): YES